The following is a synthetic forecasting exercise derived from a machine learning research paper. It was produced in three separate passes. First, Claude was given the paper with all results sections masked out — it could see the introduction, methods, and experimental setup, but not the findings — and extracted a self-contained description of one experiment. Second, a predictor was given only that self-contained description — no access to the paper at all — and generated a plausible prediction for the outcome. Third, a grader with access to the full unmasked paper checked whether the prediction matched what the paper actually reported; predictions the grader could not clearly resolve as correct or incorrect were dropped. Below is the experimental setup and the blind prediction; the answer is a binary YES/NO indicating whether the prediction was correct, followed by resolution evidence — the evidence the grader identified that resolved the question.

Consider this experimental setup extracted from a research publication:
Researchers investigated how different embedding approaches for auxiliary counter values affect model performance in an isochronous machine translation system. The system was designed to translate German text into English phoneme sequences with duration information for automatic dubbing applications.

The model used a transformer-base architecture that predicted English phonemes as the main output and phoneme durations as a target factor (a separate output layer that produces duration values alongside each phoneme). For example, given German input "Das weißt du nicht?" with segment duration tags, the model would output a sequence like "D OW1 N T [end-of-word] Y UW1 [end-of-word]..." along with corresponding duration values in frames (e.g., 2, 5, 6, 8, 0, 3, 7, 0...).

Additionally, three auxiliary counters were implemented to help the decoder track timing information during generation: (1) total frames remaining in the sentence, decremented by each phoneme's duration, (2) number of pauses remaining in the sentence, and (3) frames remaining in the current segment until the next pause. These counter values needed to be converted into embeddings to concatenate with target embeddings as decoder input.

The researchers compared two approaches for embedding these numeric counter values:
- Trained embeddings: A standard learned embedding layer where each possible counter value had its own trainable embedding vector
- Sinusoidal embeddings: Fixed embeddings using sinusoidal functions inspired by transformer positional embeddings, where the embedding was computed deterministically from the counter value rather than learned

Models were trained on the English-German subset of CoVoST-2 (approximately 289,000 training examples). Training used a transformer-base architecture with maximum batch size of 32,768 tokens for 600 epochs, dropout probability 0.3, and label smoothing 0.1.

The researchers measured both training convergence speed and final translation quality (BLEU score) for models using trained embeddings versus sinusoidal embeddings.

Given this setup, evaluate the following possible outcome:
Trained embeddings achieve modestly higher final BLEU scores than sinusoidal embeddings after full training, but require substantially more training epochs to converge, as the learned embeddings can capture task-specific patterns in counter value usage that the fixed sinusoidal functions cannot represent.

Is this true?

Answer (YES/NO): YES